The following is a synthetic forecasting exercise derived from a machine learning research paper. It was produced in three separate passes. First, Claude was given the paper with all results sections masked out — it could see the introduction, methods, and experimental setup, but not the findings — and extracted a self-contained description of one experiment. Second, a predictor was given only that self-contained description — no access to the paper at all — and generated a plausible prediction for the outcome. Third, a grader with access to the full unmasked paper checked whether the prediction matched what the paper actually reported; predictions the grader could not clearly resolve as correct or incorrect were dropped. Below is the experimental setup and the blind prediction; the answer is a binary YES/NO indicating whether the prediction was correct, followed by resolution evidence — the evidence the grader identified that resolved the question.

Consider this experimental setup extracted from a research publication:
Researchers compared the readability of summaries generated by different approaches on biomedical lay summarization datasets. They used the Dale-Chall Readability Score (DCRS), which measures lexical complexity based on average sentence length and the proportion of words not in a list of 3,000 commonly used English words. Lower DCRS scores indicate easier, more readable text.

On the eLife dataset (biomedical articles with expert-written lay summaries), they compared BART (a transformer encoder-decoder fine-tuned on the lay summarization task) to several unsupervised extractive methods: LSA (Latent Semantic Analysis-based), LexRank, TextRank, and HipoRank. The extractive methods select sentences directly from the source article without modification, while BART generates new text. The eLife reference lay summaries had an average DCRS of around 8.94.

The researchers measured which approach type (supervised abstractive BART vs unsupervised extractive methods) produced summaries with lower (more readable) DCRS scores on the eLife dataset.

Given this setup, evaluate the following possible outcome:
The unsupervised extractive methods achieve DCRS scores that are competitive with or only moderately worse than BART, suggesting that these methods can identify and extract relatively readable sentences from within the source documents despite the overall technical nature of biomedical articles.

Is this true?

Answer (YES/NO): NO